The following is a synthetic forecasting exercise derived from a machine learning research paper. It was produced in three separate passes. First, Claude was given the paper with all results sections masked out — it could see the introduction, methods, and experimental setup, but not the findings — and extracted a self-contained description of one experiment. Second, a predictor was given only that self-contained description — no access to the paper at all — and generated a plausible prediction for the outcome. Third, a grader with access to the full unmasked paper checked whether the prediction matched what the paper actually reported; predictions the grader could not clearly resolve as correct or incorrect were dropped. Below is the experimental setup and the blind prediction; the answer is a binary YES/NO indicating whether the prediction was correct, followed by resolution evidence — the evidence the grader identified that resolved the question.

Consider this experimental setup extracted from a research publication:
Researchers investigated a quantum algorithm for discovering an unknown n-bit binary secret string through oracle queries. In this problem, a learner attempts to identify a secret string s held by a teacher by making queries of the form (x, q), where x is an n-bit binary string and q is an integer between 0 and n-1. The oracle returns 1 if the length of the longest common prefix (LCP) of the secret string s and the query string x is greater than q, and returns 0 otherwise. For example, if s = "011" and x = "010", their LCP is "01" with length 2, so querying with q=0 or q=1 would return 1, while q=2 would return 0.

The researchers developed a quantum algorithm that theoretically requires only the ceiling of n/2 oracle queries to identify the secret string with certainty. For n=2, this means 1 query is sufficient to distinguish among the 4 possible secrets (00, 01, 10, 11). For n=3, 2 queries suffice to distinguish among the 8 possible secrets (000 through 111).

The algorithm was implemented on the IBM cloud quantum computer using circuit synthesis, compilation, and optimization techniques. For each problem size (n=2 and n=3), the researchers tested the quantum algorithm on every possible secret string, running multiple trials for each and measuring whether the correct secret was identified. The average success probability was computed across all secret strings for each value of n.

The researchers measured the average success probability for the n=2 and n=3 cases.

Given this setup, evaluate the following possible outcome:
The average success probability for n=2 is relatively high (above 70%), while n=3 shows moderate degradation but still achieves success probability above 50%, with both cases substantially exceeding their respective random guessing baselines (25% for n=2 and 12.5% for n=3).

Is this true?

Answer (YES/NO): YES